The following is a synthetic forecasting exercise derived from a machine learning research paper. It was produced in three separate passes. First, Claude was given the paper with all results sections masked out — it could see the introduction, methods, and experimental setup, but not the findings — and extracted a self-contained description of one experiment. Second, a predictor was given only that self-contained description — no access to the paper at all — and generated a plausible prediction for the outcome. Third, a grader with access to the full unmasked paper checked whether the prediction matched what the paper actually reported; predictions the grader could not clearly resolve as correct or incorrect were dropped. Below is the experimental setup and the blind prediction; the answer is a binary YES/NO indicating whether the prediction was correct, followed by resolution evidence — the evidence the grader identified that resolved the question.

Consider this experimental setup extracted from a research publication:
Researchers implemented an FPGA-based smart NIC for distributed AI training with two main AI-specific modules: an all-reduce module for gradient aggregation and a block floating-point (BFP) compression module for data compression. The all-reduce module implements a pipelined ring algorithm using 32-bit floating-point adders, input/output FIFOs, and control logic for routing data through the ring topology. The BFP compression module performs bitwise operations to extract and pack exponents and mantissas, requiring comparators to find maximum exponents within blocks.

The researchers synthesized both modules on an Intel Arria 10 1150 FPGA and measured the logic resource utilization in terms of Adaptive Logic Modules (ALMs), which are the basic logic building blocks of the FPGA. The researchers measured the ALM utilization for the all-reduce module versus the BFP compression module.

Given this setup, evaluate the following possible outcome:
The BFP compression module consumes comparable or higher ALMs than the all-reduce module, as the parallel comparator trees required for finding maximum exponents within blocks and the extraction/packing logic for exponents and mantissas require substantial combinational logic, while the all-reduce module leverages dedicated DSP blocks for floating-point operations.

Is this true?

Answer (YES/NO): YES